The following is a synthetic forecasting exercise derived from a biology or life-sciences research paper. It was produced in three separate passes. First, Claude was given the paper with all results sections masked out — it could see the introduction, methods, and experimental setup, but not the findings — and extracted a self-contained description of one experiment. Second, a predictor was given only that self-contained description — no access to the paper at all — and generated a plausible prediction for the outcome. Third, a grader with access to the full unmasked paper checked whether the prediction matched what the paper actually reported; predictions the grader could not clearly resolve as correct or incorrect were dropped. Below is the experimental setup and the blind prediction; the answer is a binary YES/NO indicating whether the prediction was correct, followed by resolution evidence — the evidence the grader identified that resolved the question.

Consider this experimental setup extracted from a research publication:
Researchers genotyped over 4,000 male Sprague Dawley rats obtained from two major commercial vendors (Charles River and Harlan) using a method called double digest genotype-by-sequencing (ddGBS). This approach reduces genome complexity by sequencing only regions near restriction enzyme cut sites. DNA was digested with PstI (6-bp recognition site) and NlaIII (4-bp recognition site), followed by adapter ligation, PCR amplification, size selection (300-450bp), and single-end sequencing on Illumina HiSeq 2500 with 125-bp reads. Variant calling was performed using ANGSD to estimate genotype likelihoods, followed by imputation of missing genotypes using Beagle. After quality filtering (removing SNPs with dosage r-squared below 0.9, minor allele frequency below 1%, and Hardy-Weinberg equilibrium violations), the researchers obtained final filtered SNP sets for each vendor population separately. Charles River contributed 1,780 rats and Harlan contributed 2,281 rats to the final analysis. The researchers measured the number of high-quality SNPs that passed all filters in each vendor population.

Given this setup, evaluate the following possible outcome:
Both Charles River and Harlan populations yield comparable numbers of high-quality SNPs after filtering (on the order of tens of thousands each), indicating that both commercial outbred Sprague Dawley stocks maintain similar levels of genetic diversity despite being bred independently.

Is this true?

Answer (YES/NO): NO